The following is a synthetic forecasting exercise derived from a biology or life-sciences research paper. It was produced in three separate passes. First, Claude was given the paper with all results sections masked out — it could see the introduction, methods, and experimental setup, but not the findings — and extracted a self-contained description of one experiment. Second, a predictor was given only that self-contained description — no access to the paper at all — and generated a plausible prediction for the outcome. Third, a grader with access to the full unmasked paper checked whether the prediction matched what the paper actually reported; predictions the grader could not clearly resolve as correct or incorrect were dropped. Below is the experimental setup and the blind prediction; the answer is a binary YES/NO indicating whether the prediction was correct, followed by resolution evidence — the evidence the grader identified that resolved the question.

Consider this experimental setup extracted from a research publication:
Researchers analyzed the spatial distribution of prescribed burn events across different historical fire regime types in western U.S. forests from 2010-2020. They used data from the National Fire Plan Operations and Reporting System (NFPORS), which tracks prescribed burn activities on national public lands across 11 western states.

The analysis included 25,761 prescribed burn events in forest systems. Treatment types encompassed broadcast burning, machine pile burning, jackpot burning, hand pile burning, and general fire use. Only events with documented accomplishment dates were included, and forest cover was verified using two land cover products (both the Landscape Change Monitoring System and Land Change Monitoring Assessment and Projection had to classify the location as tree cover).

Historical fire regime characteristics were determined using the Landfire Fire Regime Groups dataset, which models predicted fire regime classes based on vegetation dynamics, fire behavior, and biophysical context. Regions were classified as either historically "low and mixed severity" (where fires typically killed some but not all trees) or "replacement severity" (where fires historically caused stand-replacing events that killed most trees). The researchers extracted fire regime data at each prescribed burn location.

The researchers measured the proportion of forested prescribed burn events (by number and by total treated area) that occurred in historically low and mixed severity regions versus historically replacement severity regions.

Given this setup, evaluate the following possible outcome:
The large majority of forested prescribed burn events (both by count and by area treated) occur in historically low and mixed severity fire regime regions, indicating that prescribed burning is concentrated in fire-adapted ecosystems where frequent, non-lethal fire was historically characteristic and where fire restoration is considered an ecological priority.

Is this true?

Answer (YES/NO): YES